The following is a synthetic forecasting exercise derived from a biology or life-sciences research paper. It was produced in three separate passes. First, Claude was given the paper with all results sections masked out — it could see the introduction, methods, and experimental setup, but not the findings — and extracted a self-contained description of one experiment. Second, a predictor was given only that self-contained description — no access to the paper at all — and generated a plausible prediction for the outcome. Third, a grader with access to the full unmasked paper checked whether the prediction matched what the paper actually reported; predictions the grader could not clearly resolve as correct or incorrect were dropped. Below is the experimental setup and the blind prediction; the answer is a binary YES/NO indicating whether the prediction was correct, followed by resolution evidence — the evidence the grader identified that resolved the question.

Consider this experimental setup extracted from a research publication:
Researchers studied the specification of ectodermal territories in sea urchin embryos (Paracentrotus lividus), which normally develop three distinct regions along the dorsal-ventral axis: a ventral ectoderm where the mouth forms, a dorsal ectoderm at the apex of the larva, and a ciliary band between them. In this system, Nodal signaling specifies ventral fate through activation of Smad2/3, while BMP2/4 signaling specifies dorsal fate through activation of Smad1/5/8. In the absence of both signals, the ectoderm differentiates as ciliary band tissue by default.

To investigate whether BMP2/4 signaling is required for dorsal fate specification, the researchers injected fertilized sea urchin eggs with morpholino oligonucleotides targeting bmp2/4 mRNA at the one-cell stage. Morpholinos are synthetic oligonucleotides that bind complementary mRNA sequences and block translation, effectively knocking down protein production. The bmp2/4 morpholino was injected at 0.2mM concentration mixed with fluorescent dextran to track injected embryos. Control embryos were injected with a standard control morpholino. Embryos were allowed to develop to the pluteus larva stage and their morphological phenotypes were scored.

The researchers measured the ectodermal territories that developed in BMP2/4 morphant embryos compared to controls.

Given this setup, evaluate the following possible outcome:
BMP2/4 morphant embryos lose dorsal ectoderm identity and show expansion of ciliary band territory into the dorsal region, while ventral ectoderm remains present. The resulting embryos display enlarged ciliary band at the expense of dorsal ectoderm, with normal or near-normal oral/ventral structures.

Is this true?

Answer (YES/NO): YES